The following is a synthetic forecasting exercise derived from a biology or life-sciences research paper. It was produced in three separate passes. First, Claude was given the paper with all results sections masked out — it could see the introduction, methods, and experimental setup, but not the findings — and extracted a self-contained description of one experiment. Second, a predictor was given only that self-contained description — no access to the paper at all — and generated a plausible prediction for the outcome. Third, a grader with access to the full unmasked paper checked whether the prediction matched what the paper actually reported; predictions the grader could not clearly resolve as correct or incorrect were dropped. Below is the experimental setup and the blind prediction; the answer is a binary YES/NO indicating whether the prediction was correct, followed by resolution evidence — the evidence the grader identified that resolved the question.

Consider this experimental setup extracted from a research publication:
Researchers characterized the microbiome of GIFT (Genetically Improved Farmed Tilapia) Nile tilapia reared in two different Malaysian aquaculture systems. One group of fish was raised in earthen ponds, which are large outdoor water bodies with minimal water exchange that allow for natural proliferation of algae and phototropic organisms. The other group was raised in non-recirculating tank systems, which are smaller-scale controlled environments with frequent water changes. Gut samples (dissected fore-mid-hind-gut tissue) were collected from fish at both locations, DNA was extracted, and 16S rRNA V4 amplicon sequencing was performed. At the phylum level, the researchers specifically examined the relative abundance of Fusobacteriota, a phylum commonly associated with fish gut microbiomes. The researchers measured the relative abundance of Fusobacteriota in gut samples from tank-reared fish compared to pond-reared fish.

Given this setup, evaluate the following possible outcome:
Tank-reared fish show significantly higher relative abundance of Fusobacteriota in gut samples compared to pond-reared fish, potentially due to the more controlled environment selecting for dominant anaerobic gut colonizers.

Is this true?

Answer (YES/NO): YES